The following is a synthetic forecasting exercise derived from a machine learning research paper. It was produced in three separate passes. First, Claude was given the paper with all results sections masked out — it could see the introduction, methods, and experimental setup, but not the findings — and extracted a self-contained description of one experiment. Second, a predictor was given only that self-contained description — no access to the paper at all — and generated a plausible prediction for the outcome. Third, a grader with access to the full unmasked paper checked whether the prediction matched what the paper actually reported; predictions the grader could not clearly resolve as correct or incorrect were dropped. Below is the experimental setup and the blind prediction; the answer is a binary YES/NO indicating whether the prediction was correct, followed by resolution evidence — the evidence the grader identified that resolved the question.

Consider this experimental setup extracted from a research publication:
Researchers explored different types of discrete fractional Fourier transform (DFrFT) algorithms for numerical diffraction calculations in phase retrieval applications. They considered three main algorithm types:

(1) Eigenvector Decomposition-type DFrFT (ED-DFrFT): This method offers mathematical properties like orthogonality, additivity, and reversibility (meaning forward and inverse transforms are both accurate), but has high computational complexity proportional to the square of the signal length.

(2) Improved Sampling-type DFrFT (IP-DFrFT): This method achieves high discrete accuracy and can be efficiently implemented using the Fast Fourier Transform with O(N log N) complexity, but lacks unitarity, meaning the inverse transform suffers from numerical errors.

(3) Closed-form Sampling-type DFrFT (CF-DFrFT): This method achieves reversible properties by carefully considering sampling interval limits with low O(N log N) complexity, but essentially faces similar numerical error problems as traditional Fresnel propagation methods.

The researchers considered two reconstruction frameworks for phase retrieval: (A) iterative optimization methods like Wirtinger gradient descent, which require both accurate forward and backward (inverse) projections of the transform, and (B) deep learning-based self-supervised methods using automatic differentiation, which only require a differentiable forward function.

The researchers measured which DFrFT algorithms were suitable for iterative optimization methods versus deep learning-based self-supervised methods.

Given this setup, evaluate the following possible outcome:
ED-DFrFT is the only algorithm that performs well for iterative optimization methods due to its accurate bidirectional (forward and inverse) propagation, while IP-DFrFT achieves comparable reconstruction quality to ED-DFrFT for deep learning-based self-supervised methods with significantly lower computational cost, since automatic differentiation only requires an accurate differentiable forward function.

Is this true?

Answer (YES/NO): NO